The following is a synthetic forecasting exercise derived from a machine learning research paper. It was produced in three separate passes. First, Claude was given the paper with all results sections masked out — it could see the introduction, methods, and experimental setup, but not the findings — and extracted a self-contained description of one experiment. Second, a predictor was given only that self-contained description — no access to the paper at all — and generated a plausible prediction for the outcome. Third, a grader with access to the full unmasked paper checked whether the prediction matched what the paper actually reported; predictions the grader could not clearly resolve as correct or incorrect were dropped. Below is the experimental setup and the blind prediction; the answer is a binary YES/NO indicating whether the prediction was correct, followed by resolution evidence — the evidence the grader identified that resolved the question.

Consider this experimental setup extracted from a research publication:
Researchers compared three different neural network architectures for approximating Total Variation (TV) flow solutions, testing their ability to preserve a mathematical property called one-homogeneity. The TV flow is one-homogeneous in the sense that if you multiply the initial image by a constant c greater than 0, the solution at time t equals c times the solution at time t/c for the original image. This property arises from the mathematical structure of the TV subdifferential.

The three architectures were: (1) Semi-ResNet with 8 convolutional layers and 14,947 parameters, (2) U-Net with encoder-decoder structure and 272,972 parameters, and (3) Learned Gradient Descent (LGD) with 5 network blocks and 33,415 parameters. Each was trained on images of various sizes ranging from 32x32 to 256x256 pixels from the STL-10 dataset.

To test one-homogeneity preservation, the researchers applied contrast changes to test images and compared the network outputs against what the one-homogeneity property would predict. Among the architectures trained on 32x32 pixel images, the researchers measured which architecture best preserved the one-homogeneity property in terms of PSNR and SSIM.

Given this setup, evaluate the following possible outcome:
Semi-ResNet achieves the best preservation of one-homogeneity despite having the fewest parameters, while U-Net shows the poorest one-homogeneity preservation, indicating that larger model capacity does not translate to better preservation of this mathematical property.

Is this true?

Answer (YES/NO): NO